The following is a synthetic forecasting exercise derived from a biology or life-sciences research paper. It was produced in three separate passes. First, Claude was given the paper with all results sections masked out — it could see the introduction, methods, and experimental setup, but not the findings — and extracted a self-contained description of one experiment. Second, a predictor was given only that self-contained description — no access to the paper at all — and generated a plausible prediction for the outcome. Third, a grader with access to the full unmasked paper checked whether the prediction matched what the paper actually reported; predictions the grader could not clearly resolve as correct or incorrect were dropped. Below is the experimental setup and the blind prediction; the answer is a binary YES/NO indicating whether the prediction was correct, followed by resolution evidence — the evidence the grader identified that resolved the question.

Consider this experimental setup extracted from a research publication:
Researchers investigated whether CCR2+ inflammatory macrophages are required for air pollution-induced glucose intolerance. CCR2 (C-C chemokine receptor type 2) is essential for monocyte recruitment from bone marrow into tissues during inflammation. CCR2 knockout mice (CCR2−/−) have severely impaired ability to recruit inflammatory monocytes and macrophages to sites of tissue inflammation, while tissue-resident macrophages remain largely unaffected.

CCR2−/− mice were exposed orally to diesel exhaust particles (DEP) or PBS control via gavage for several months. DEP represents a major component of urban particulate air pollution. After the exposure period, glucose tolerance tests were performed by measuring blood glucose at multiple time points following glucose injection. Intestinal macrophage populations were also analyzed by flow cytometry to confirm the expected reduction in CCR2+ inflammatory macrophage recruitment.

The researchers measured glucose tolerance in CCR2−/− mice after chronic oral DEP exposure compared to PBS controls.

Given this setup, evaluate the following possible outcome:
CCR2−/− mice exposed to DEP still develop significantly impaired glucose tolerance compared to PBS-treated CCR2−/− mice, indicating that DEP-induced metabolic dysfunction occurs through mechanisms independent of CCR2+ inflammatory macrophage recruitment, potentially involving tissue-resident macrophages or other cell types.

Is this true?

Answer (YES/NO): NO